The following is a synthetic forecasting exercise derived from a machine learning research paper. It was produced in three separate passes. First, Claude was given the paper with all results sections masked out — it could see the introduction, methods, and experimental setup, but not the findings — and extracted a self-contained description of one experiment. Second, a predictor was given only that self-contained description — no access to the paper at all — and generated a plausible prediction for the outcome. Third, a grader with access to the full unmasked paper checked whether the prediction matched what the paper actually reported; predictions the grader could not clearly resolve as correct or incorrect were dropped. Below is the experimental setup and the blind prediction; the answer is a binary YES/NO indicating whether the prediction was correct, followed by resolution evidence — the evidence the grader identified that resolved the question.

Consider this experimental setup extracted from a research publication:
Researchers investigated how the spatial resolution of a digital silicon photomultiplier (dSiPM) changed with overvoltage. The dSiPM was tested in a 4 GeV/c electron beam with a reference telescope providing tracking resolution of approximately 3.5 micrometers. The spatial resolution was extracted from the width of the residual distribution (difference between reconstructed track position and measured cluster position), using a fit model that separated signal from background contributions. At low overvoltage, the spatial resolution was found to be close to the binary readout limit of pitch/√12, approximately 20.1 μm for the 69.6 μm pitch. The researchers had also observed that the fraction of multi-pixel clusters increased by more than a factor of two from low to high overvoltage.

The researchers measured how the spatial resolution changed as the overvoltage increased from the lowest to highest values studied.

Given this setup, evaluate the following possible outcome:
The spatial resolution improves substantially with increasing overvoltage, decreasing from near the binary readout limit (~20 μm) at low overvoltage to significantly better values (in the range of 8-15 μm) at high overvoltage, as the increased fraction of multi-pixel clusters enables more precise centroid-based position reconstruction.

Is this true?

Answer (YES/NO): NO